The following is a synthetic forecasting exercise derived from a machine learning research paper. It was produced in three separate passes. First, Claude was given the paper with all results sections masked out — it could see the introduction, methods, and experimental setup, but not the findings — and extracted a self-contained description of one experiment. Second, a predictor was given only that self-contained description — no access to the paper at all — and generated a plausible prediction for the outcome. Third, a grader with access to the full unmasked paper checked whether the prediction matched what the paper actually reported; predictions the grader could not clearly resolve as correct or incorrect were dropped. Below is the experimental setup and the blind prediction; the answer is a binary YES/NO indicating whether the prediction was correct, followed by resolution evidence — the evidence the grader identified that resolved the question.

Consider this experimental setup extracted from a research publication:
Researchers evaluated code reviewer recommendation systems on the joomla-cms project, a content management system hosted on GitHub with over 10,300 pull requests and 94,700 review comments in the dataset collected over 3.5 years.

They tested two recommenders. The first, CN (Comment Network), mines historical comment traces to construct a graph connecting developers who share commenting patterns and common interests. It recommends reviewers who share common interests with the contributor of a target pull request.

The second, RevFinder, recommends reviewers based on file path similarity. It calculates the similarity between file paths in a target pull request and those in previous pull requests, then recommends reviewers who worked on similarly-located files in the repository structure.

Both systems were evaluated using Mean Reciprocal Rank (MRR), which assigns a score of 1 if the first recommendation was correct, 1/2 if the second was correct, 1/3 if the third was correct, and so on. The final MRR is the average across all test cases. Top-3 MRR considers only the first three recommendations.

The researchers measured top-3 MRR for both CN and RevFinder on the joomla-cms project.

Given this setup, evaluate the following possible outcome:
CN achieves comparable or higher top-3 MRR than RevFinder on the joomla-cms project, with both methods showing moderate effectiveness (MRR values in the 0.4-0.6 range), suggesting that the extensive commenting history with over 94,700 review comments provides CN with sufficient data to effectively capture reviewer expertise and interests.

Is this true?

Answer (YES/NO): NO